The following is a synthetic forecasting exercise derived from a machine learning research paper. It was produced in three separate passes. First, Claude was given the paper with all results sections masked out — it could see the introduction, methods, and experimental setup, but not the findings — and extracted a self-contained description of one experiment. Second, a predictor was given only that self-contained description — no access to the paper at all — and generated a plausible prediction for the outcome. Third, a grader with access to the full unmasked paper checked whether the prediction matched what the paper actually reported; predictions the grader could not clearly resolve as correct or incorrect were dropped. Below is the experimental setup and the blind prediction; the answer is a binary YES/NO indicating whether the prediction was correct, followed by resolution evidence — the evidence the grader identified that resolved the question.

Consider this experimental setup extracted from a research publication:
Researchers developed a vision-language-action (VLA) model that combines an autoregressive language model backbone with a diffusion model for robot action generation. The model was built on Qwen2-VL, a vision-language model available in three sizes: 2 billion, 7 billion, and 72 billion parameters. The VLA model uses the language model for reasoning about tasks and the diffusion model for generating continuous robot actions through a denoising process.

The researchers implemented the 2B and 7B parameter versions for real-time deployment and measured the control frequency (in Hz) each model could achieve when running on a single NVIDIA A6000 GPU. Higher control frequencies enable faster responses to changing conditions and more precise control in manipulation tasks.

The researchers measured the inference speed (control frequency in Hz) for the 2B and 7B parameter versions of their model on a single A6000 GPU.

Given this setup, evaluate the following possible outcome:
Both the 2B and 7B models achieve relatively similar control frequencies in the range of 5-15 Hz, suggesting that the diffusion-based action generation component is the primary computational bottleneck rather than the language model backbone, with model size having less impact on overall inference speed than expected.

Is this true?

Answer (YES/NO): NO